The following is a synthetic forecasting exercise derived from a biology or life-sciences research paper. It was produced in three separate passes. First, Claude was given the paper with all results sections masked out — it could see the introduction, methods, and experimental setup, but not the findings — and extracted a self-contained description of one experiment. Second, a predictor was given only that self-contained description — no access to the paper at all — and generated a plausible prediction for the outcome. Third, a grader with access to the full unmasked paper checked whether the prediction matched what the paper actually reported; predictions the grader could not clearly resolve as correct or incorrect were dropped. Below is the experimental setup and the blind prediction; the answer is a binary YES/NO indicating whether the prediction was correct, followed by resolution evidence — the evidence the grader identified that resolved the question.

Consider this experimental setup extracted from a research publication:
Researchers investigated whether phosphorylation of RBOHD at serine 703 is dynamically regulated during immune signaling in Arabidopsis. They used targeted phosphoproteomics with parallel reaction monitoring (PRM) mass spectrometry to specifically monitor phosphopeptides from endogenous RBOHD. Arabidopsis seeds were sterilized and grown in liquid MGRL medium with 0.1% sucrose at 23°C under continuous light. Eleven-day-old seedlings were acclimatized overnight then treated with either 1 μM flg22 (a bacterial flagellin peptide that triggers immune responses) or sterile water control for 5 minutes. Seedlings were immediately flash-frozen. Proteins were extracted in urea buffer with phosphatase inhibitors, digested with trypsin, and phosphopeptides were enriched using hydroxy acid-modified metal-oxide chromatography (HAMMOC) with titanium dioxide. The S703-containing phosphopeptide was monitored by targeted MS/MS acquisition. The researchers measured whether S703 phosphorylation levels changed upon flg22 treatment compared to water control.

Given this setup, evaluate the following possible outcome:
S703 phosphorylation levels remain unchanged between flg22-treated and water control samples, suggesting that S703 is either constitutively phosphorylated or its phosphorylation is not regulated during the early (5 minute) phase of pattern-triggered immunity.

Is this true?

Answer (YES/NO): NO